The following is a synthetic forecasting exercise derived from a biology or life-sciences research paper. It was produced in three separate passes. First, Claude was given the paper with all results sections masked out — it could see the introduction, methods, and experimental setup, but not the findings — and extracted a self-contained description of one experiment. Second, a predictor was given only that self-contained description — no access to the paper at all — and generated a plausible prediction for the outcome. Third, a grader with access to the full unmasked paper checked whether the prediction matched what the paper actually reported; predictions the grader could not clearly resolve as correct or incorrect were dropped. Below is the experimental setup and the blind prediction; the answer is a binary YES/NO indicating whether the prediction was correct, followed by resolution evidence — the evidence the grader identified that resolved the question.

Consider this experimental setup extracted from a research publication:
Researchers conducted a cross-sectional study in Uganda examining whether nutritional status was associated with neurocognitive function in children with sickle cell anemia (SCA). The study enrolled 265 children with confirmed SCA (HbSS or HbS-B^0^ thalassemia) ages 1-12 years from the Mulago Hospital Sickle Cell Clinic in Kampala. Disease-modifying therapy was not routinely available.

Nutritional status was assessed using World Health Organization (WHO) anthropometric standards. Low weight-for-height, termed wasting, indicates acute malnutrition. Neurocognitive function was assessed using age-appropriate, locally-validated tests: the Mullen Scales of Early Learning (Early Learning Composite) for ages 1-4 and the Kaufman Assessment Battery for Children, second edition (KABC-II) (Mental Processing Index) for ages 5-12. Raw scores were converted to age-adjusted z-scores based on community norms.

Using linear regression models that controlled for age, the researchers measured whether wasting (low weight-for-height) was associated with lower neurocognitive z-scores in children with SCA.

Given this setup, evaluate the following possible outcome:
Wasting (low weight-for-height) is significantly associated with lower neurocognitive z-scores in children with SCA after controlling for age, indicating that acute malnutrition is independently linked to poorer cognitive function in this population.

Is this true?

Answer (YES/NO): YES